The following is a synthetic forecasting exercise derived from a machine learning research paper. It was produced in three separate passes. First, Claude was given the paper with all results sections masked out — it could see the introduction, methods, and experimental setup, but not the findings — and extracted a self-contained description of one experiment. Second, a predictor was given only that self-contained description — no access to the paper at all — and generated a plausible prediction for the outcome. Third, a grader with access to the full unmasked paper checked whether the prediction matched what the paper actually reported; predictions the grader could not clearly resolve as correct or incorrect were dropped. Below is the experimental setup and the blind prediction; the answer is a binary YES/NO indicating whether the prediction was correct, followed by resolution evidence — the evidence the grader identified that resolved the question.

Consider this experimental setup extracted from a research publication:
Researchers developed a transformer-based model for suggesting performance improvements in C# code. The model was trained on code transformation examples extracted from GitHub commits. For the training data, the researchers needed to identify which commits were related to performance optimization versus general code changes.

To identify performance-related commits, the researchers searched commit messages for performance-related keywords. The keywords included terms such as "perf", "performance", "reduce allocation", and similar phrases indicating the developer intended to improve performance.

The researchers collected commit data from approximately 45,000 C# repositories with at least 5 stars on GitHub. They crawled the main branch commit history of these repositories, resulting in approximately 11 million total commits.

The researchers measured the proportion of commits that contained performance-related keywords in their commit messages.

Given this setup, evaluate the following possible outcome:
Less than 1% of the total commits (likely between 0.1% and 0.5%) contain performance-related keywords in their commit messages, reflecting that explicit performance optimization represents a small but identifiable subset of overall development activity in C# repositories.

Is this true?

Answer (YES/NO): NO